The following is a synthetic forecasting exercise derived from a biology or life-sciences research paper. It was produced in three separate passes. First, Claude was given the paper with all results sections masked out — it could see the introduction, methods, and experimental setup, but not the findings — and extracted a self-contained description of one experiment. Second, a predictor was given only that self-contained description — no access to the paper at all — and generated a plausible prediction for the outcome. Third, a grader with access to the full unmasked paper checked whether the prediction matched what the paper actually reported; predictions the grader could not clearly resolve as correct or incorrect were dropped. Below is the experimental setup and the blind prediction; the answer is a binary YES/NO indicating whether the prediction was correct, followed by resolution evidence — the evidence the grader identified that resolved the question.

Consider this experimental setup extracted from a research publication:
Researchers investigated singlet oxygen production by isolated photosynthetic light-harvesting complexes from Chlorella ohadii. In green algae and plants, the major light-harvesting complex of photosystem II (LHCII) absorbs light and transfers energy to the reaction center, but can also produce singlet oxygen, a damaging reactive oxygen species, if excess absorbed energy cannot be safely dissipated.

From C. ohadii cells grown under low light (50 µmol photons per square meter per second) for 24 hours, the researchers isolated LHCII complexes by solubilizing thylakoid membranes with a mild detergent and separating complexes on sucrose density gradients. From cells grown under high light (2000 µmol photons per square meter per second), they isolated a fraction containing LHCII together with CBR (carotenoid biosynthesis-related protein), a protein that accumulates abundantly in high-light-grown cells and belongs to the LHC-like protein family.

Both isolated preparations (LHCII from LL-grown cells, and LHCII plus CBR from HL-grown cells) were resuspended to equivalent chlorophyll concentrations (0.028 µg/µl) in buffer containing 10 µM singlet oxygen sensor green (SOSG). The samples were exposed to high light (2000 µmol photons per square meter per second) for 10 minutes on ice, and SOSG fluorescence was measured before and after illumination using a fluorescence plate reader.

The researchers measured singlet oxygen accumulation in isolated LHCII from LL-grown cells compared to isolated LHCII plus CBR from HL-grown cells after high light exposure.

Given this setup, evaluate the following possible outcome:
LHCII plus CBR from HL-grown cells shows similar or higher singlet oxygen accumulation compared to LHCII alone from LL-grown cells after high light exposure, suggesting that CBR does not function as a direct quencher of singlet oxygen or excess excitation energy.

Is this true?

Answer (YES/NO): NO